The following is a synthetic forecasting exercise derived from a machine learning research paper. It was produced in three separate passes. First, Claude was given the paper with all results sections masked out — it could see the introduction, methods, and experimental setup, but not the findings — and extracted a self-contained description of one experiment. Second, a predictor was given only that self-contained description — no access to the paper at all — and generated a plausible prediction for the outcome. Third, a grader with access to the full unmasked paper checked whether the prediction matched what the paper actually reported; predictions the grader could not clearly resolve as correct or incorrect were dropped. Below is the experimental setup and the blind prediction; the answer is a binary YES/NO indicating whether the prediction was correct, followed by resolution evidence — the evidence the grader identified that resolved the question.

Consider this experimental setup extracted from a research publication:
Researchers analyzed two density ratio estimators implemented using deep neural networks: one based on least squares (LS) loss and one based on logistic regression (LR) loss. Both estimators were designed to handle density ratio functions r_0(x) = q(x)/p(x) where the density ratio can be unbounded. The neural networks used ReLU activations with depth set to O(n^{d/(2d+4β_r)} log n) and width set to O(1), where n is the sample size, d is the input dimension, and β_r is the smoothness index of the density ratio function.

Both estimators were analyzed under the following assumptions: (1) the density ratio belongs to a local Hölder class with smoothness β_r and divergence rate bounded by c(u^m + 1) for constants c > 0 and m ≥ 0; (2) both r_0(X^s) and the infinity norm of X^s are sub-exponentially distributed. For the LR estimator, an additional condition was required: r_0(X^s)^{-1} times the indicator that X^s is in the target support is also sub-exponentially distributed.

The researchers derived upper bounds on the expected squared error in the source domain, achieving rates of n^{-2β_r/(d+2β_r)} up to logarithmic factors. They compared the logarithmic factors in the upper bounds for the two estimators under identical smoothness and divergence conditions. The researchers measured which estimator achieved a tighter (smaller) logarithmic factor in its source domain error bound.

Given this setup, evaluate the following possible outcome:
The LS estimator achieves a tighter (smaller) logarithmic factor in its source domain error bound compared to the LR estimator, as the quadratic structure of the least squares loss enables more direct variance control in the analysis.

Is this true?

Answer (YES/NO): YES